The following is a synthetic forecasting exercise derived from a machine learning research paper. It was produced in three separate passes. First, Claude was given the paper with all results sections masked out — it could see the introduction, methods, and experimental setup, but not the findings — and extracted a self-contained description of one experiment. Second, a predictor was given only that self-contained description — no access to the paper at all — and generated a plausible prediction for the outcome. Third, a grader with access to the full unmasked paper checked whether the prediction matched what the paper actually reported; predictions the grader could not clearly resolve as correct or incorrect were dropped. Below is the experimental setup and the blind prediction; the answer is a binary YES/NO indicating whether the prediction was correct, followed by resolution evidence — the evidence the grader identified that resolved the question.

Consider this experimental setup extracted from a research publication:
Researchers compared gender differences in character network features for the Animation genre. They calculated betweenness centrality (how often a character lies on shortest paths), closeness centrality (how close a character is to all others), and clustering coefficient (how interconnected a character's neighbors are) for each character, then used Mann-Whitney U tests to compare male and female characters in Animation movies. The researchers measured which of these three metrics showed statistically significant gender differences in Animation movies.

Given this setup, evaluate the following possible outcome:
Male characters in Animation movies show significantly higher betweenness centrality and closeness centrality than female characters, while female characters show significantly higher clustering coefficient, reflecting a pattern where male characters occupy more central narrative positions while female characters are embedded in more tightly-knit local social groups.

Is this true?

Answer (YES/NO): NO